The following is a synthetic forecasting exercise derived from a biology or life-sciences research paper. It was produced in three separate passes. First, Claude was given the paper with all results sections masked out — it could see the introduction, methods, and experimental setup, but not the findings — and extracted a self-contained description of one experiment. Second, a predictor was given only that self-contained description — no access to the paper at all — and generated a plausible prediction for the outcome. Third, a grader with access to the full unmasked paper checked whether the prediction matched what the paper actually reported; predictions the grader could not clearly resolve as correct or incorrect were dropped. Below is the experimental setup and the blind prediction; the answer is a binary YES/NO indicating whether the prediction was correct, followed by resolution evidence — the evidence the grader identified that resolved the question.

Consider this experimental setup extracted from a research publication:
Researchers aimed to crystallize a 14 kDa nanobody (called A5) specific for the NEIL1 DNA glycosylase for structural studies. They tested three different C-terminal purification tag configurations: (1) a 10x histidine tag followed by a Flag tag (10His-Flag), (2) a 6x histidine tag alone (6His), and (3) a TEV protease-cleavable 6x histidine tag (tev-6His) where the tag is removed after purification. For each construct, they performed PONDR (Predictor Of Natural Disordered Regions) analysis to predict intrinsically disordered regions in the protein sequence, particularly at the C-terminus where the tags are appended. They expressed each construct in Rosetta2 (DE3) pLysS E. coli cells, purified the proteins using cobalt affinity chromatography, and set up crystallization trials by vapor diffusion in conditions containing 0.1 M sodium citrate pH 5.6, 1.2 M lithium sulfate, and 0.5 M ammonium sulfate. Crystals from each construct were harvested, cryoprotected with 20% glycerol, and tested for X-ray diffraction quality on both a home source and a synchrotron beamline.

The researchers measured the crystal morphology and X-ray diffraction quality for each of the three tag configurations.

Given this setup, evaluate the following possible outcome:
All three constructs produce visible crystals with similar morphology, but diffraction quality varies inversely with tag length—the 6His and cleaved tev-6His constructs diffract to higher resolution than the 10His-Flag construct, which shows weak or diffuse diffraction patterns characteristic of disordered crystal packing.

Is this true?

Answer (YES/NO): NO